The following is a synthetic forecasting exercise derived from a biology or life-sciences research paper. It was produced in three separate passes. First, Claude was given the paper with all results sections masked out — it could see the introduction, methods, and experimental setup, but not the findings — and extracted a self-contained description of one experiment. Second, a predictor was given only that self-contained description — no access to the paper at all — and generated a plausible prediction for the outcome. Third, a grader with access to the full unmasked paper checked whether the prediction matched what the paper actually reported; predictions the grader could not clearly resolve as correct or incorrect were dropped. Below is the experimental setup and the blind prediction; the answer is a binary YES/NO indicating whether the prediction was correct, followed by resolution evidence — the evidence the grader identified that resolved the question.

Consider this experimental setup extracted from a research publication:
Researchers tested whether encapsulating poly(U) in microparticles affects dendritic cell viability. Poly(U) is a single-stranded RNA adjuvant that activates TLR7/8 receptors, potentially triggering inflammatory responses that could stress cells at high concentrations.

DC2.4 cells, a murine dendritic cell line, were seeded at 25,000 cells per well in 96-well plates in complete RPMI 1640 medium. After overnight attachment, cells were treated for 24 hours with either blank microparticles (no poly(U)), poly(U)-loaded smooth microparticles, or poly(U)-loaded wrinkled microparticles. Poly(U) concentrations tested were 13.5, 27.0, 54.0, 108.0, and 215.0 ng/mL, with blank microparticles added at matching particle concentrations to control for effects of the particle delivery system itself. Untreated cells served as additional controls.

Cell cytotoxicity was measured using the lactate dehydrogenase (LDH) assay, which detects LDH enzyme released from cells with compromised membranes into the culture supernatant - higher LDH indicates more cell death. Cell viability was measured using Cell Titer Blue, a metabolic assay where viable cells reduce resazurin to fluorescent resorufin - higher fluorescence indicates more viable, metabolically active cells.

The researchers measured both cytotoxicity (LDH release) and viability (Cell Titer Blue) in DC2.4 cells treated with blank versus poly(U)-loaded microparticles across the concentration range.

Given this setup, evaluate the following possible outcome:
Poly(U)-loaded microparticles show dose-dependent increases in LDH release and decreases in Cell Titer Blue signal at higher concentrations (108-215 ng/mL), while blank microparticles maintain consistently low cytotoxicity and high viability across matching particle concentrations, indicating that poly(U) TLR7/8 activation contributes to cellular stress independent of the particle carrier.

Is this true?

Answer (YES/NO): NO